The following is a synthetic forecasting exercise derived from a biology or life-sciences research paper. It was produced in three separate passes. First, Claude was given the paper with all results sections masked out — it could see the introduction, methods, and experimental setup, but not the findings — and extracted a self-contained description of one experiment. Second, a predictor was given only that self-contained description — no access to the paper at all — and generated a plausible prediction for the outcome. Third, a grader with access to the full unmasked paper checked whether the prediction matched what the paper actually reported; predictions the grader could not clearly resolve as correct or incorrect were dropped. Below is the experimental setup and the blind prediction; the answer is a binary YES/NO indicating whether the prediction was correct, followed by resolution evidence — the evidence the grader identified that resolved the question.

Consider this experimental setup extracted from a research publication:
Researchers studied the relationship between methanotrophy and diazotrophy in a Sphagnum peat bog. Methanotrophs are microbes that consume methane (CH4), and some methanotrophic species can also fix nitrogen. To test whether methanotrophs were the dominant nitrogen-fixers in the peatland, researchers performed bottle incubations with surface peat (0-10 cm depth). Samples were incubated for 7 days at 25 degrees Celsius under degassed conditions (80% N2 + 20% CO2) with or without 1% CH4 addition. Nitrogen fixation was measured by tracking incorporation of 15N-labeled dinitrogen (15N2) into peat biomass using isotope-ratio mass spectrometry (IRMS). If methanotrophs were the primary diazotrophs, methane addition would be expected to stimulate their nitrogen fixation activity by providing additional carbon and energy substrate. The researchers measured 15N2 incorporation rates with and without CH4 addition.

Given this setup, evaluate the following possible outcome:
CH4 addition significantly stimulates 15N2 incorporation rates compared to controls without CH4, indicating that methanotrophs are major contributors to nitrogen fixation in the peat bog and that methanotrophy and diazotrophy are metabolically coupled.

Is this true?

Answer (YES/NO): NO